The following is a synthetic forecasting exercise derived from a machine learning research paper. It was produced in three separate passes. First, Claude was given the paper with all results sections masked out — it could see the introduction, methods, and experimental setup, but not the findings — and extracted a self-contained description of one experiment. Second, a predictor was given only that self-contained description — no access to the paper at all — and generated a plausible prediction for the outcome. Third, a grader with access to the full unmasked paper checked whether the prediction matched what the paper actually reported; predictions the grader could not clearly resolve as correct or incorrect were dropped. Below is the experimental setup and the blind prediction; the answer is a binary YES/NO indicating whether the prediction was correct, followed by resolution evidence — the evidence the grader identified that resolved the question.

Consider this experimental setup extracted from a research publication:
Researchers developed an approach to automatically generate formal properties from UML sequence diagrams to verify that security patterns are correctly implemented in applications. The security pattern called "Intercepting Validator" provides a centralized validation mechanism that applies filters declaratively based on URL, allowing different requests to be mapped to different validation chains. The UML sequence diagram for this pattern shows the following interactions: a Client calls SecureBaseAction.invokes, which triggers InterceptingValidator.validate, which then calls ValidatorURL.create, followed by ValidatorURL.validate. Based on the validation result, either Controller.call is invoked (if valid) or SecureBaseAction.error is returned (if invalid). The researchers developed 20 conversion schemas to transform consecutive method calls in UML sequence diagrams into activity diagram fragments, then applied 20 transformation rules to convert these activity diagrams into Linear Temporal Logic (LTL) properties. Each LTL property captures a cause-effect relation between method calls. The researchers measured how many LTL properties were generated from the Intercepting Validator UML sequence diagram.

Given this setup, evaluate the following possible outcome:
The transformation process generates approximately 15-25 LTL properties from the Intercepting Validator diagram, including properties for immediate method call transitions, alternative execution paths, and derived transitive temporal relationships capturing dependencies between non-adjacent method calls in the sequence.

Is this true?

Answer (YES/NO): NO